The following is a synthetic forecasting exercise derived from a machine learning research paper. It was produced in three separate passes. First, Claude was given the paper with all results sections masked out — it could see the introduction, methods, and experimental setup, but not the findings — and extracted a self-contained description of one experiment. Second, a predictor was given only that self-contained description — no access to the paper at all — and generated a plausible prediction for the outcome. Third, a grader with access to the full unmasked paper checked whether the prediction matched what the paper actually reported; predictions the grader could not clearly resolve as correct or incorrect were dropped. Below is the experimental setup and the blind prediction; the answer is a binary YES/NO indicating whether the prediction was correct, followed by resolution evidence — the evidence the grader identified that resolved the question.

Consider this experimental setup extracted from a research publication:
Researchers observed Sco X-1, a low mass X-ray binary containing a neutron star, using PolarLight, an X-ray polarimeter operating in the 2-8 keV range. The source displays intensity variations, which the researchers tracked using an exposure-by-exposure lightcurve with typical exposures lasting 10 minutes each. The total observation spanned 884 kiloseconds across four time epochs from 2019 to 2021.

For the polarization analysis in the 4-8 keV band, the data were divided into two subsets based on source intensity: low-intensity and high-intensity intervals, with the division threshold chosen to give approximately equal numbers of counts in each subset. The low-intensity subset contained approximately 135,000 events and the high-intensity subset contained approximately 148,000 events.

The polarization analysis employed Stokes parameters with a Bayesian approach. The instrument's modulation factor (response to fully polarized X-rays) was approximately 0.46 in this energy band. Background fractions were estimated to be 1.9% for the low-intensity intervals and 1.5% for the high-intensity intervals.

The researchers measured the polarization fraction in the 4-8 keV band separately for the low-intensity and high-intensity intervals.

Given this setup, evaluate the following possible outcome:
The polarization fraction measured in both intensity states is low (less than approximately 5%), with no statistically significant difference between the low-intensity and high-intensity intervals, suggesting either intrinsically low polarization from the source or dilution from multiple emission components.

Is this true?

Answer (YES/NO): NO